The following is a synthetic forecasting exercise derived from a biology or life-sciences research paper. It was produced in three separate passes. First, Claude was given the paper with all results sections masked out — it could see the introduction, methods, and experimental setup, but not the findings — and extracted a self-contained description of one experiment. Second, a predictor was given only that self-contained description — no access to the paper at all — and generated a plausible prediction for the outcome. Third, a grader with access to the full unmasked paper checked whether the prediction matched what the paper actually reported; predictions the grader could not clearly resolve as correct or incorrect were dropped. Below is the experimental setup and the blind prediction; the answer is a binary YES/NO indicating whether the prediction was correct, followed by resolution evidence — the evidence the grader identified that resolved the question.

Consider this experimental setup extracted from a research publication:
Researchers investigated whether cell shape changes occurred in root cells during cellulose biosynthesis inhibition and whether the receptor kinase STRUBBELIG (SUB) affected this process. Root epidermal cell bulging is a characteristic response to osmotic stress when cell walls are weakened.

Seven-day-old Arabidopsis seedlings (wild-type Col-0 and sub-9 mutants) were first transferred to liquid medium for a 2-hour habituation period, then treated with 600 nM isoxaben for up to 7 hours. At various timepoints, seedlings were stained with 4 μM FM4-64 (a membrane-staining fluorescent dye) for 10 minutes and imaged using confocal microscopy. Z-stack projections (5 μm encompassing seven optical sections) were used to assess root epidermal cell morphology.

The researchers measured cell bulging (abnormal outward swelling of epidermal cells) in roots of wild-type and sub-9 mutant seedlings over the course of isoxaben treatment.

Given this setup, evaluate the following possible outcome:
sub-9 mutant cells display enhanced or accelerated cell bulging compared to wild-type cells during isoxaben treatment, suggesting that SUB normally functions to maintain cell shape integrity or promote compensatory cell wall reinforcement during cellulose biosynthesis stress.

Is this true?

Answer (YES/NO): YES